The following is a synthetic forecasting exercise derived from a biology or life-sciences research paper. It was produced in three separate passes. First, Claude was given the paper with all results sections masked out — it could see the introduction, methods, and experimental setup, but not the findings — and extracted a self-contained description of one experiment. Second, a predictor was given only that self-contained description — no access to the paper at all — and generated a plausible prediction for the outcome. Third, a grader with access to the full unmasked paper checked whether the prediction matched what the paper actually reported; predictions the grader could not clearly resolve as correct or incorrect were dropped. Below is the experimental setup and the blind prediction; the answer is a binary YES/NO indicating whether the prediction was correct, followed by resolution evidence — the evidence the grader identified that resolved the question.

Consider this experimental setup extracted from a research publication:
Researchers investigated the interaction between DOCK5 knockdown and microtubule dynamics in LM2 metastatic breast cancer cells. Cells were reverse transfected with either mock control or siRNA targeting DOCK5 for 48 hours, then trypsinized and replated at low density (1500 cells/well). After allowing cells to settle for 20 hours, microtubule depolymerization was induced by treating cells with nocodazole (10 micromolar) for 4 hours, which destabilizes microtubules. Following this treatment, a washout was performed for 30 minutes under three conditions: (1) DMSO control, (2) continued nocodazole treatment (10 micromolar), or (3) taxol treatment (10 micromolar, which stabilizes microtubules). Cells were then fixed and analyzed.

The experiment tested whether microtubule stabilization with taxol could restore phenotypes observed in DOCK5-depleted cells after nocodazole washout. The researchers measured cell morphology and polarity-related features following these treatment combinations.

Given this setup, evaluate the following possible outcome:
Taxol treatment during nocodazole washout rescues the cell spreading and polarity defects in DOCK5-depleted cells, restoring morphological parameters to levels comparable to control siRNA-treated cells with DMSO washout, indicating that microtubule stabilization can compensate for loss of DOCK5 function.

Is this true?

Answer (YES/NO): NO